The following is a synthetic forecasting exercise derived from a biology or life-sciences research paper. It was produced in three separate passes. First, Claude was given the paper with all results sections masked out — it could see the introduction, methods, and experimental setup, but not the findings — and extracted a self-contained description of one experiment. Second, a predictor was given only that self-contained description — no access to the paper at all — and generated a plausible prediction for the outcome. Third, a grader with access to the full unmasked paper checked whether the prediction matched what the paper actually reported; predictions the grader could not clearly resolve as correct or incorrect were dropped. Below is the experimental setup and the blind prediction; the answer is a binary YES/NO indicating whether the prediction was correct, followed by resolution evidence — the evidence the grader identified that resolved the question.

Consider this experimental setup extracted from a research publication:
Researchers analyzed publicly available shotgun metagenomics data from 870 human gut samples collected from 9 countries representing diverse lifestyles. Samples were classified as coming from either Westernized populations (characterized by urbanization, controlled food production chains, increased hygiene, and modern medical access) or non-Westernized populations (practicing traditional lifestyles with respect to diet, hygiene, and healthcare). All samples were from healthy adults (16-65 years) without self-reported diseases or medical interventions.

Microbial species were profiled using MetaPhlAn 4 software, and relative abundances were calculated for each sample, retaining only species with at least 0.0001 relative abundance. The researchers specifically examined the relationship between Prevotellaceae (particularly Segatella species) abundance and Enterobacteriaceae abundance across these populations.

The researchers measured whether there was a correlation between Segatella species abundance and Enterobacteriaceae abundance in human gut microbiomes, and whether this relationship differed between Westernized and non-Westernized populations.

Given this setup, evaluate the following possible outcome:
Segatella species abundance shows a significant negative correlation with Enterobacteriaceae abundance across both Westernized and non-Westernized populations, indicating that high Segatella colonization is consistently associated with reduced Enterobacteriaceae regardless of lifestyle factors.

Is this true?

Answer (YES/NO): NO